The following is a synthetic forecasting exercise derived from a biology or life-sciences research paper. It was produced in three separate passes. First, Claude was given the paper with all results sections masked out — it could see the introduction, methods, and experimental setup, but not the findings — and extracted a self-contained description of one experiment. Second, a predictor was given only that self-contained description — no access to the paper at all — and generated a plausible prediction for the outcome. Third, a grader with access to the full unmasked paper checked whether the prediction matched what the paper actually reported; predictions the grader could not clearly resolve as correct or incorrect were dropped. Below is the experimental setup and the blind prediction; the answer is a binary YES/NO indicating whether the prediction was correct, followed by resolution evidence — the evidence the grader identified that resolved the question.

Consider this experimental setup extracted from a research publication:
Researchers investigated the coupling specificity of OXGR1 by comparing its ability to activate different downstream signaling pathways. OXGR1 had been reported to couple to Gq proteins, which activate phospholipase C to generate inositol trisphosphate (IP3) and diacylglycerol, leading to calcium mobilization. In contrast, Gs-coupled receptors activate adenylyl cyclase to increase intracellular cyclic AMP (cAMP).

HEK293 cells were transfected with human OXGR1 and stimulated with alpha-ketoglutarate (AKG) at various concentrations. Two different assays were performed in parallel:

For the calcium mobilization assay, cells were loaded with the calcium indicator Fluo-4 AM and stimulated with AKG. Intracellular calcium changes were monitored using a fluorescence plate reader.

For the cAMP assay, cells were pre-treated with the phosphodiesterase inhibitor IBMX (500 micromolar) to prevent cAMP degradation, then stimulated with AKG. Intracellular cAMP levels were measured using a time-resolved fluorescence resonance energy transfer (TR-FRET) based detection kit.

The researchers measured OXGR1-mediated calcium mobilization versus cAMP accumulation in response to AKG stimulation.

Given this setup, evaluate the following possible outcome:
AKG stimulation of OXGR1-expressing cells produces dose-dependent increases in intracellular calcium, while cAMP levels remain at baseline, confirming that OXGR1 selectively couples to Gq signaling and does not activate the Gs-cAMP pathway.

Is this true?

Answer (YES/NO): YES